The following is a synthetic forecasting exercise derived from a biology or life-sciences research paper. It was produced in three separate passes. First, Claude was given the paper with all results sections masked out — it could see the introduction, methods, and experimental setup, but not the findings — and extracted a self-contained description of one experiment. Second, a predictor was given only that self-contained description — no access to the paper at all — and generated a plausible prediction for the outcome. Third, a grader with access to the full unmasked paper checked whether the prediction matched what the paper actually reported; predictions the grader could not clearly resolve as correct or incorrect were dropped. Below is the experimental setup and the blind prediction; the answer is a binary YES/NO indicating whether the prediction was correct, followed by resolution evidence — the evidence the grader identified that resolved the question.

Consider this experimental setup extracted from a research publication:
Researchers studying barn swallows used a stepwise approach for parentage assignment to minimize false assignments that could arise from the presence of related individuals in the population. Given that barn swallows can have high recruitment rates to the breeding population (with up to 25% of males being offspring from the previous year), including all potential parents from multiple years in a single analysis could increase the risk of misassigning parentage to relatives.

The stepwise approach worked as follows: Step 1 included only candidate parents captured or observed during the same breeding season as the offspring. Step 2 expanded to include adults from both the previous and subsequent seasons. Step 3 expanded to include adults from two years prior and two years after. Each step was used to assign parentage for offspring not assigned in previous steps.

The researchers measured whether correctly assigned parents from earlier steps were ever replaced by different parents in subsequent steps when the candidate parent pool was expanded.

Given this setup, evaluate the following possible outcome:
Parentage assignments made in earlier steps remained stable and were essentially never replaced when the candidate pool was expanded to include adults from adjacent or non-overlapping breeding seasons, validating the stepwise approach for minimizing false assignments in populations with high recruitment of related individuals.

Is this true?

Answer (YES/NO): YES